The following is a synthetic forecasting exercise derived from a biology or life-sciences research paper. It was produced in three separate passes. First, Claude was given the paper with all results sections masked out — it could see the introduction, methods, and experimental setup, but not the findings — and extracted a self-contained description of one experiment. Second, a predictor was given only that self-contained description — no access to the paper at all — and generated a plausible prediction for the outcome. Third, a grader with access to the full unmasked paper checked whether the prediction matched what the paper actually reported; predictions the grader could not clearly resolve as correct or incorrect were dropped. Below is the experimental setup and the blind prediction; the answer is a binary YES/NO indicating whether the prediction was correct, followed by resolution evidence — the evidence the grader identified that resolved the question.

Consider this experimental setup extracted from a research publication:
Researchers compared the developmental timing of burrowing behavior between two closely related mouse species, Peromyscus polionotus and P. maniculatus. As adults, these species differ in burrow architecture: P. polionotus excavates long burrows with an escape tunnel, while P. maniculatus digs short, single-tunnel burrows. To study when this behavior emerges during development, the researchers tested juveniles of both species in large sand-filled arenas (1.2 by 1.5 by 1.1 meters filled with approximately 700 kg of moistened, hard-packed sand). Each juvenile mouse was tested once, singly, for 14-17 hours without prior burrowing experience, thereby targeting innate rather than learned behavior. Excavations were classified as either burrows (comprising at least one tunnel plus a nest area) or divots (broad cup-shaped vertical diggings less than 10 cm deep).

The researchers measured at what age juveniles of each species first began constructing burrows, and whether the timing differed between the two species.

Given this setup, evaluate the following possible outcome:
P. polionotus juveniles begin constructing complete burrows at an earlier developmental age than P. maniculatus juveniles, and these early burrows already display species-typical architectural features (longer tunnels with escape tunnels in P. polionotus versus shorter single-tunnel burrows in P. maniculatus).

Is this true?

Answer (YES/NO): YES